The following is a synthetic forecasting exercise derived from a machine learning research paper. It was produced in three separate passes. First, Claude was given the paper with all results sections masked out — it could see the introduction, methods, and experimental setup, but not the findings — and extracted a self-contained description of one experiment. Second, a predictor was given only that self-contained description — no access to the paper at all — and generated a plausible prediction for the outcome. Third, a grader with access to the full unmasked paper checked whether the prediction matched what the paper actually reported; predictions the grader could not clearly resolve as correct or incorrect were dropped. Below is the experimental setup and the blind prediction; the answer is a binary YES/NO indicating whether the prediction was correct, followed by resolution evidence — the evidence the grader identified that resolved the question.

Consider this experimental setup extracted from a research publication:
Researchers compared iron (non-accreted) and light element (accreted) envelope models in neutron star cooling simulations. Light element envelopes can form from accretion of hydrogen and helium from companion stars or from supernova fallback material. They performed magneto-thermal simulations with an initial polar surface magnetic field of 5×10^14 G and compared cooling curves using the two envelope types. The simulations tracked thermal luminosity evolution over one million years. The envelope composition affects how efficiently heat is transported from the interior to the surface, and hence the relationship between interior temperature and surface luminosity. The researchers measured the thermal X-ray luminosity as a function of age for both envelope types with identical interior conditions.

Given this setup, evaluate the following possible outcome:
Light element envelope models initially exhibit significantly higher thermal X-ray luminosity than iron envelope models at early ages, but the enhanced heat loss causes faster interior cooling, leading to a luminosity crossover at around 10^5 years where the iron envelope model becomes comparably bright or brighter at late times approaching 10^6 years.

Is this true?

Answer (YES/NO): NO